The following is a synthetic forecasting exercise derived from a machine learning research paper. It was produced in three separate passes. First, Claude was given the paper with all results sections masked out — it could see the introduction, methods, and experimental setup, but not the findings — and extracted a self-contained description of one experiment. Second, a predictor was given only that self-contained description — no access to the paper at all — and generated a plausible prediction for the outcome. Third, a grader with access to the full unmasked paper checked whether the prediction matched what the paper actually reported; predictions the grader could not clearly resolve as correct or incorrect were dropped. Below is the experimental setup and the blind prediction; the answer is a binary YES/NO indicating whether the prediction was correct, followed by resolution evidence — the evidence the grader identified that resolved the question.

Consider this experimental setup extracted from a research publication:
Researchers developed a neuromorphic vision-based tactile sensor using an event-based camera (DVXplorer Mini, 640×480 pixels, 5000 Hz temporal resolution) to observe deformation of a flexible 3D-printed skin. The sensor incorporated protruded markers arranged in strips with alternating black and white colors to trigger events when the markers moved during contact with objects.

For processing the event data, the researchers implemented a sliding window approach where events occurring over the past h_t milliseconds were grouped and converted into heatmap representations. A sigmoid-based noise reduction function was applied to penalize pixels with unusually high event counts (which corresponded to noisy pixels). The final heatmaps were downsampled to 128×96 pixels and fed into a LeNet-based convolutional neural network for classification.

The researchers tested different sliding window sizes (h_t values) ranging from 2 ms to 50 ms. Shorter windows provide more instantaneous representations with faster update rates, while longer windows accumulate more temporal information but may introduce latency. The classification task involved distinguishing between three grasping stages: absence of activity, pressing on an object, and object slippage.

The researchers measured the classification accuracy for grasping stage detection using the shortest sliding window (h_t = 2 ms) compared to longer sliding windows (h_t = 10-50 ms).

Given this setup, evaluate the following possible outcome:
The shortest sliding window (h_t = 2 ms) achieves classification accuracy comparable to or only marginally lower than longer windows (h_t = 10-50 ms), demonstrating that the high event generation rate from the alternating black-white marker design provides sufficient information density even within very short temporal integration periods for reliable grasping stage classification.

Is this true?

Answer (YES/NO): NO